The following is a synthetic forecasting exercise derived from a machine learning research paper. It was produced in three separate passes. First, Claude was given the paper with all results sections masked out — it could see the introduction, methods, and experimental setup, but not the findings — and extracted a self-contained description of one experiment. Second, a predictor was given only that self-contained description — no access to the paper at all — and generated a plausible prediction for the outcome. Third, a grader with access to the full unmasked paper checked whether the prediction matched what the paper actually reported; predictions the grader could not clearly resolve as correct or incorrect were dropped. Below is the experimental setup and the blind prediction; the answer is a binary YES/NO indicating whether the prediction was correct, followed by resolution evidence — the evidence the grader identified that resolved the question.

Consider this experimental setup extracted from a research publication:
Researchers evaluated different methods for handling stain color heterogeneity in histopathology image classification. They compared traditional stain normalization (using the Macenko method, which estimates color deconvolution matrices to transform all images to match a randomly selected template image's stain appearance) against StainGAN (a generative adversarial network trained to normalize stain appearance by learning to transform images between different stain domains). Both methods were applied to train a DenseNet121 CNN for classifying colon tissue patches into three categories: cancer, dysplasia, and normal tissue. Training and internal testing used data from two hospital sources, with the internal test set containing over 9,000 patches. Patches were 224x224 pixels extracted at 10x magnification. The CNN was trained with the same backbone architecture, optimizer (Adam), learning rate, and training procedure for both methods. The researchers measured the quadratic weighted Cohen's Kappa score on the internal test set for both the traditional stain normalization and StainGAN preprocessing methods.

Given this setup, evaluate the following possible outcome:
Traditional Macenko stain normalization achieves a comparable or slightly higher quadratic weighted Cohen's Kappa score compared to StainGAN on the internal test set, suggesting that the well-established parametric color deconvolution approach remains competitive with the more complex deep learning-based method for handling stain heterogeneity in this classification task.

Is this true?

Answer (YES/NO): NO